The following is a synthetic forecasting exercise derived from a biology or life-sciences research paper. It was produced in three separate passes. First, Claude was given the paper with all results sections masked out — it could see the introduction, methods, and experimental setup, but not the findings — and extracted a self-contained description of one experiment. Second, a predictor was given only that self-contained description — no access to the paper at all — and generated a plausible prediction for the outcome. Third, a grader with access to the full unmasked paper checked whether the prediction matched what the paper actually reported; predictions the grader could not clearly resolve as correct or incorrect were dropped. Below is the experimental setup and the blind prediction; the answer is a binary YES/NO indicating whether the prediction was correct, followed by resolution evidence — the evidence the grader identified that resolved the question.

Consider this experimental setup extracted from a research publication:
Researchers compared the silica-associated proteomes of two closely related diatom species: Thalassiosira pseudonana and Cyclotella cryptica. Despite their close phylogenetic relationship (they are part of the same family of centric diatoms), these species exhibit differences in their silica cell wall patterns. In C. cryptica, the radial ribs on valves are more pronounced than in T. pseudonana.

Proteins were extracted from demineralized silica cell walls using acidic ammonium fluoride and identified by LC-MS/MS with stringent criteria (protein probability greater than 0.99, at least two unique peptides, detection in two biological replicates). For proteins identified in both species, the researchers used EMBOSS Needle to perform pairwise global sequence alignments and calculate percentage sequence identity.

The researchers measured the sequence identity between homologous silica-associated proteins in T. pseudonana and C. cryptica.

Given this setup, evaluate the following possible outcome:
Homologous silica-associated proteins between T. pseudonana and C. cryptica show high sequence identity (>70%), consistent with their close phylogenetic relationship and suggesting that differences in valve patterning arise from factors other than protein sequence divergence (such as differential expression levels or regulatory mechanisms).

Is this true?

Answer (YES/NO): NO